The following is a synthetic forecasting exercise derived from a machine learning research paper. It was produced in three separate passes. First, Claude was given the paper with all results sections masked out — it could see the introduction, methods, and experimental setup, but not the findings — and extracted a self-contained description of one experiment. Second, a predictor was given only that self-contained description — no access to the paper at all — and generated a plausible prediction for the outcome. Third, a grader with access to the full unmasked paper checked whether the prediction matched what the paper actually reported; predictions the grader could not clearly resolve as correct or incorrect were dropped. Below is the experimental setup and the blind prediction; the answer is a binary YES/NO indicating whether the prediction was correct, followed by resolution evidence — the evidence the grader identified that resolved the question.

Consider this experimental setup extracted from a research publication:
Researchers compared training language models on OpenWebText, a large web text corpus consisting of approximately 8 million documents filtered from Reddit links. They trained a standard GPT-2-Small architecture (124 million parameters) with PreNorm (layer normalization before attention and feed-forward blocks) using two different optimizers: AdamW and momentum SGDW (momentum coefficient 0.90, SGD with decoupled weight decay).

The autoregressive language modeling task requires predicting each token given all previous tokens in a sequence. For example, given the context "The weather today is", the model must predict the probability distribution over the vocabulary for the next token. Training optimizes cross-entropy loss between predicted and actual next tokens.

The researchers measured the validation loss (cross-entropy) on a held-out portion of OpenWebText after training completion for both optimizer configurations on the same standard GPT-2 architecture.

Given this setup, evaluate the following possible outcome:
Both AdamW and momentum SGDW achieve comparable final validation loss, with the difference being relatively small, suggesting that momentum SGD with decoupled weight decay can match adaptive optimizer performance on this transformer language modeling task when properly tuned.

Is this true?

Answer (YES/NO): NO